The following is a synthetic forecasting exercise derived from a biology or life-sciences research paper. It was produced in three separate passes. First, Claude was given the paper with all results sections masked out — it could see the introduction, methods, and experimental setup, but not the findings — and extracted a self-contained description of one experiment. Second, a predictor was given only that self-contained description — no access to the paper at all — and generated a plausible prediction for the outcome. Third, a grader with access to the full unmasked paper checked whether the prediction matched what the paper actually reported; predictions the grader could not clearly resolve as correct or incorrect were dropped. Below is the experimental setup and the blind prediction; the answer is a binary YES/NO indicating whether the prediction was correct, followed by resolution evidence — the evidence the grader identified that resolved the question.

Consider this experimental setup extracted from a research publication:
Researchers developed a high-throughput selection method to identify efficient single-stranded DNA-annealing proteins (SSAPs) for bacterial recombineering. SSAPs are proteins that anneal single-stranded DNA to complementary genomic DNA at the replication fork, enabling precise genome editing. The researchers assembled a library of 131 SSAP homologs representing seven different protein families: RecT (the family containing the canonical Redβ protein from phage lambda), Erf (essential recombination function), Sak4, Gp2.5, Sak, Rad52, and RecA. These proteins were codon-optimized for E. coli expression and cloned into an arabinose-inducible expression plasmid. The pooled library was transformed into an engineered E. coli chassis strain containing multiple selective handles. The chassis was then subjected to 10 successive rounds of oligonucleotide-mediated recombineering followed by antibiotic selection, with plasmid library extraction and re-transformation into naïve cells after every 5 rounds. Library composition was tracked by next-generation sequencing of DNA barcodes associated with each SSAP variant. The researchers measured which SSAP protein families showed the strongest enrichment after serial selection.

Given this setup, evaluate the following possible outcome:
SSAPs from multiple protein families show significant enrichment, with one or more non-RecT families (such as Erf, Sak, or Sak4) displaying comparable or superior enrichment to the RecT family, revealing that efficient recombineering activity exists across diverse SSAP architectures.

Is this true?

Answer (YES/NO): NO